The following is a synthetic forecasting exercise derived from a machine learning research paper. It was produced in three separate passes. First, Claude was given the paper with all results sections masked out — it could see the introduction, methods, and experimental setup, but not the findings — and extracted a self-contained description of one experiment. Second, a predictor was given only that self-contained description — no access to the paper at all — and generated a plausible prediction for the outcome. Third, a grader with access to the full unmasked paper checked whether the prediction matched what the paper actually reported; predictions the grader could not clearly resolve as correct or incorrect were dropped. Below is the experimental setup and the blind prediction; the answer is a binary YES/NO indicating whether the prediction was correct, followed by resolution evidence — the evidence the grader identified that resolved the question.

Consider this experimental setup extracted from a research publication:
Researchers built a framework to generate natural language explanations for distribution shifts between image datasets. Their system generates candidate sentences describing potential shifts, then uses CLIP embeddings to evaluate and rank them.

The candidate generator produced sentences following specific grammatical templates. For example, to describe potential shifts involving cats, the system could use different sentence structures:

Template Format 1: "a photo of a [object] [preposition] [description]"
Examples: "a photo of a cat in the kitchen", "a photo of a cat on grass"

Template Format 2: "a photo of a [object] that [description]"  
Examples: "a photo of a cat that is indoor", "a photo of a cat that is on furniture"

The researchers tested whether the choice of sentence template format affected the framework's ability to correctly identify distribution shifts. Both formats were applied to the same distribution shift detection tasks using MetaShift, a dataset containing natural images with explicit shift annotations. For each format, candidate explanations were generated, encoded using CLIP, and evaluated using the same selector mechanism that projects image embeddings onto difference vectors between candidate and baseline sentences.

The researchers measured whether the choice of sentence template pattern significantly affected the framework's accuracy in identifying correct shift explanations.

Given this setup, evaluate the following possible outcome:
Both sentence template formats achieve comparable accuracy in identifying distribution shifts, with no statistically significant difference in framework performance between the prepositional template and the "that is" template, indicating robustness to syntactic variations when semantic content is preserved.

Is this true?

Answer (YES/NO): YES